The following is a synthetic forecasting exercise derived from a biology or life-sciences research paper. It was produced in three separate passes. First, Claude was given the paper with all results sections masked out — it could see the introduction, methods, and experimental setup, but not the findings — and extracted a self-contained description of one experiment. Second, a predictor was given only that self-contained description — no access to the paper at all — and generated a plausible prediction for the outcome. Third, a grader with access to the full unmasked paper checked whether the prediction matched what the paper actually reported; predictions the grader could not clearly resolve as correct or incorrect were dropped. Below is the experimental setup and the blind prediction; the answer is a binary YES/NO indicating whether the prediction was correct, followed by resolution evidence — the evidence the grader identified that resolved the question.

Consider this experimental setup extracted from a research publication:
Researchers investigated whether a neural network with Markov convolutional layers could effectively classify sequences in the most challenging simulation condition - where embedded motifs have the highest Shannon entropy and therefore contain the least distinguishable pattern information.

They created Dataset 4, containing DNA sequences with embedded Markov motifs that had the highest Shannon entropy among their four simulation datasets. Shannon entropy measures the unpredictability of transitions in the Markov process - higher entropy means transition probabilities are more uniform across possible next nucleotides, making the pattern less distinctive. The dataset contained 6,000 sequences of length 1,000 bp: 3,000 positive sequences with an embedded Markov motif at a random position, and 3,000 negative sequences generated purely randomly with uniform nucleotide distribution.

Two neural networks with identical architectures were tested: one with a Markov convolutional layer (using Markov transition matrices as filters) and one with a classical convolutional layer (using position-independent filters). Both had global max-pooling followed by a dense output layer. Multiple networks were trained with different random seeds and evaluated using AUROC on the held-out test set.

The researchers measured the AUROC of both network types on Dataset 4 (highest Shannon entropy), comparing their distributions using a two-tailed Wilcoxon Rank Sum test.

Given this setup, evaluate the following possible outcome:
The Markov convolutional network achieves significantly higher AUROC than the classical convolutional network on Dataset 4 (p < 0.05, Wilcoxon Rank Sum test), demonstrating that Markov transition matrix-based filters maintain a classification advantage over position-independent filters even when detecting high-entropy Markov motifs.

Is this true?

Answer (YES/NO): YES